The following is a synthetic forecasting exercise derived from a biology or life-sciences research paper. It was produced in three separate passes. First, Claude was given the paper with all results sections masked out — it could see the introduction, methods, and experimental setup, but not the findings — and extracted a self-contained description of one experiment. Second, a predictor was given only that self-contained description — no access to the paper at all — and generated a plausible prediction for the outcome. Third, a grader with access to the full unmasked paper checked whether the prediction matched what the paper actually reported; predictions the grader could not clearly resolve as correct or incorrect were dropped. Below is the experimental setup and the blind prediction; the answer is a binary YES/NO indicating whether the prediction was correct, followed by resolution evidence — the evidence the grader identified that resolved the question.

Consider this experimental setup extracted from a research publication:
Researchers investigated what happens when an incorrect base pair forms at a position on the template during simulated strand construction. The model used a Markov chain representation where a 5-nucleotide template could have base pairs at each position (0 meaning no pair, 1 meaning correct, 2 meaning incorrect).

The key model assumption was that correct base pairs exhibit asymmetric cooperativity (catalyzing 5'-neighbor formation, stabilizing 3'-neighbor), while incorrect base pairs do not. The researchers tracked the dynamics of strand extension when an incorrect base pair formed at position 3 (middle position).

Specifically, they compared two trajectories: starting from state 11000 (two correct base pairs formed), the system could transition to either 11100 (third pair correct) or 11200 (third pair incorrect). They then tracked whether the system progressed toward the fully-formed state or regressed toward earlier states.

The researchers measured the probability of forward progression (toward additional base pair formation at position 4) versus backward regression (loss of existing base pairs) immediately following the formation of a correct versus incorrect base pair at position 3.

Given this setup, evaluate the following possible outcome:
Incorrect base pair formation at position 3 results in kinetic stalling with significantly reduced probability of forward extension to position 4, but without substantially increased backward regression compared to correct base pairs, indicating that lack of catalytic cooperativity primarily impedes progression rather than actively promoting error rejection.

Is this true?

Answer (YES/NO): NO